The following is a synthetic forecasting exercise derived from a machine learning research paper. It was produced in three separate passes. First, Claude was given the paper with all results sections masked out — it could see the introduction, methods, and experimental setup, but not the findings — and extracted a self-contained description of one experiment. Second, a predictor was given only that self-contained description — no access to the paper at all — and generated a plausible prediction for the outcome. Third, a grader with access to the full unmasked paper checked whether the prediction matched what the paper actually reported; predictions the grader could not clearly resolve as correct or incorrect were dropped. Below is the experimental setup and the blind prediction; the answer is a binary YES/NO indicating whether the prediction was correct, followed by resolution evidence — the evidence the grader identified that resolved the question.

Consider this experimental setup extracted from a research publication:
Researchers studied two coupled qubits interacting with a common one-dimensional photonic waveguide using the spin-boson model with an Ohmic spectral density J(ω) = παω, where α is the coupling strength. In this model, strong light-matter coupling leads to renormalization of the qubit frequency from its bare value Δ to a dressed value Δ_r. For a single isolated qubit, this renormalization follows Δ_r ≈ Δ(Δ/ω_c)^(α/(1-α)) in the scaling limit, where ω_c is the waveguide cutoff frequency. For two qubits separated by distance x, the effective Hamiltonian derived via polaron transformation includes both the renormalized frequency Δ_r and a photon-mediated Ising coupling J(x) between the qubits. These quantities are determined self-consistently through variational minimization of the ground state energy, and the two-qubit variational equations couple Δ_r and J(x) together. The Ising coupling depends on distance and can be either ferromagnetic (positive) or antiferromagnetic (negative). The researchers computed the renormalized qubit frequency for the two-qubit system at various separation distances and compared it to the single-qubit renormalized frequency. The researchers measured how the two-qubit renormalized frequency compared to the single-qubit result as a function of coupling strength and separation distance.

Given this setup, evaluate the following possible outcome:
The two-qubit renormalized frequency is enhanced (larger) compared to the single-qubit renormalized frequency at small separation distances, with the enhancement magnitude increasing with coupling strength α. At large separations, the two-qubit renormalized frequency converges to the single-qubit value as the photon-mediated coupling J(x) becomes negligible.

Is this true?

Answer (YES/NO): NO